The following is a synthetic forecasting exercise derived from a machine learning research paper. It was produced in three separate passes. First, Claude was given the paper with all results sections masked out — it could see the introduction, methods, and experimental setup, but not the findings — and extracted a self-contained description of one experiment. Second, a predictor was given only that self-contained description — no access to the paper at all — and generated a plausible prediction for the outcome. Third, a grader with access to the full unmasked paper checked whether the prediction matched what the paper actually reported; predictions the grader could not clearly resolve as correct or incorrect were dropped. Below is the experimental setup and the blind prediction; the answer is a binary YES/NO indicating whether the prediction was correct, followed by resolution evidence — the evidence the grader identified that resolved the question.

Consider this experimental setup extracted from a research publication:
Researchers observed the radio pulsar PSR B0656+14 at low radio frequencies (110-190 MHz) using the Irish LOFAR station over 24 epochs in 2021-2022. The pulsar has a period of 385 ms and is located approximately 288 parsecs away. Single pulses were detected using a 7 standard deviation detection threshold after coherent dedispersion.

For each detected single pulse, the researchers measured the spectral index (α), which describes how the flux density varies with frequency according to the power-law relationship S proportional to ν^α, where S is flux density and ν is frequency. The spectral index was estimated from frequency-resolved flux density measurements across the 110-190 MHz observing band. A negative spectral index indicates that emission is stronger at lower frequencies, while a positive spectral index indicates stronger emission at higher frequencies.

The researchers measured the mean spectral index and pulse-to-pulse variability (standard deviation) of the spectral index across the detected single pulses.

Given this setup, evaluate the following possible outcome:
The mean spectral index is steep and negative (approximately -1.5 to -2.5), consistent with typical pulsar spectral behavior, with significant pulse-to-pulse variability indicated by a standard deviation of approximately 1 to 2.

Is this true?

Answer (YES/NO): NO